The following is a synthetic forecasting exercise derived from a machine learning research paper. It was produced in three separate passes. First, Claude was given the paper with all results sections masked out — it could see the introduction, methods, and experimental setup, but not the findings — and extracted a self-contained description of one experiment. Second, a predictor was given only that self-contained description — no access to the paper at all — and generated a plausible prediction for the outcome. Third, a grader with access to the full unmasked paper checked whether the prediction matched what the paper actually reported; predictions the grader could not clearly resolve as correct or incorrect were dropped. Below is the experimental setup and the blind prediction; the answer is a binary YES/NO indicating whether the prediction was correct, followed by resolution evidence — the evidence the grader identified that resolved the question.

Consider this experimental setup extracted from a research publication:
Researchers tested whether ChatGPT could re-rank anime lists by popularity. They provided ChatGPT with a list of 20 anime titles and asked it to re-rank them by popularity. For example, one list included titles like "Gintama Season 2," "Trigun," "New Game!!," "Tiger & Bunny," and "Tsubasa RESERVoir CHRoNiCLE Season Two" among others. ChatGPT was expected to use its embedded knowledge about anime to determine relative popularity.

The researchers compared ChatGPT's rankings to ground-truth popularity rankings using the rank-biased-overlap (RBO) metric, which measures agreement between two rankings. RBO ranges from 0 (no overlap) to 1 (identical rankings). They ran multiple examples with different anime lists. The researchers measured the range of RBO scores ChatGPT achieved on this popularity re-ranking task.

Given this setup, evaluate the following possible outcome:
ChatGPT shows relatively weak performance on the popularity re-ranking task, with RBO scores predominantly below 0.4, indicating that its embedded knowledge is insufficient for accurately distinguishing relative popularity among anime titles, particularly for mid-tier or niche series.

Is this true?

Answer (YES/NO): NO